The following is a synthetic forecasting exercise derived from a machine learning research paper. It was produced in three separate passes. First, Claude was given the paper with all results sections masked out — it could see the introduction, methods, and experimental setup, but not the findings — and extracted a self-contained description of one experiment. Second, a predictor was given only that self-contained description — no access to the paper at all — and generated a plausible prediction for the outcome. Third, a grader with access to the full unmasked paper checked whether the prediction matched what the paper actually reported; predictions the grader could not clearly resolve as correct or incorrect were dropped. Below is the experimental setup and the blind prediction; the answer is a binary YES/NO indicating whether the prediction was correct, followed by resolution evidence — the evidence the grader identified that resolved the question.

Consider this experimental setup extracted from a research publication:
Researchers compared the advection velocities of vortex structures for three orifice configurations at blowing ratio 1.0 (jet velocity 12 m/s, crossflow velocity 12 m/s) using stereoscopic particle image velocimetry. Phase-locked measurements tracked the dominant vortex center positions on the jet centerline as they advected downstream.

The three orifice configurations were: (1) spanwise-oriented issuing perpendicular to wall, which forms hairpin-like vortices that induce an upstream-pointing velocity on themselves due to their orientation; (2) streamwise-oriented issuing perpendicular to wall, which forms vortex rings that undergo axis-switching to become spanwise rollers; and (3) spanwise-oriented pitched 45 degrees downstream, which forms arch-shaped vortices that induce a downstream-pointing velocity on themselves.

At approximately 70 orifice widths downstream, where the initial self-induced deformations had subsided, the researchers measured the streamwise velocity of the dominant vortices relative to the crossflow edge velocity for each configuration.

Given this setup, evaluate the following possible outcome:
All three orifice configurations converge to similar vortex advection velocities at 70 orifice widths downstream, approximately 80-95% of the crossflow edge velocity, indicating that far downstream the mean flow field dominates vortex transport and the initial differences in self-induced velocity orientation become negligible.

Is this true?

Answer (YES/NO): NO